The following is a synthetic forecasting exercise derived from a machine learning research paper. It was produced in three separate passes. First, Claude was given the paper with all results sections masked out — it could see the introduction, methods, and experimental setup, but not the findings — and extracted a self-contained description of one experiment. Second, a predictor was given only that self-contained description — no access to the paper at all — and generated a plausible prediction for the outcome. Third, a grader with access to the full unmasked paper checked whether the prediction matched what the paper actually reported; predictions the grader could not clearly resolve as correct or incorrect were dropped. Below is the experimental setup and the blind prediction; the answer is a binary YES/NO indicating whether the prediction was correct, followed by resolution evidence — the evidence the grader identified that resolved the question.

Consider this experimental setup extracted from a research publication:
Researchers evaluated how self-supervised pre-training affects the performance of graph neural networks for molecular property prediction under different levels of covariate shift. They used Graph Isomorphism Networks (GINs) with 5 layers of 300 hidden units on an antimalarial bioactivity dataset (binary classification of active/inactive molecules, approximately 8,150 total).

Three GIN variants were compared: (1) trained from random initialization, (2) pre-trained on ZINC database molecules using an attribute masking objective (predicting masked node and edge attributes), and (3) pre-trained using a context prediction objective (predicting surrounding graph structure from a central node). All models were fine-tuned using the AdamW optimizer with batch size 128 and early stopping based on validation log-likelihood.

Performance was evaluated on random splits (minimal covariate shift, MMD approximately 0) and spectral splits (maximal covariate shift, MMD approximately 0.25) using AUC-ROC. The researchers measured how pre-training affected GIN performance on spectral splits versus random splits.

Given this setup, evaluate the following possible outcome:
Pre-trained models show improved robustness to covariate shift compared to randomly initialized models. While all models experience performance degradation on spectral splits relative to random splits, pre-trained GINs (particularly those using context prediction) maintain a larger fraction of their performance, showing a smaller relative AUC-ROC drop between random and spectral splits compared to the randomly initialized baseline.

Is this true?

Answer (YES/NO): NO